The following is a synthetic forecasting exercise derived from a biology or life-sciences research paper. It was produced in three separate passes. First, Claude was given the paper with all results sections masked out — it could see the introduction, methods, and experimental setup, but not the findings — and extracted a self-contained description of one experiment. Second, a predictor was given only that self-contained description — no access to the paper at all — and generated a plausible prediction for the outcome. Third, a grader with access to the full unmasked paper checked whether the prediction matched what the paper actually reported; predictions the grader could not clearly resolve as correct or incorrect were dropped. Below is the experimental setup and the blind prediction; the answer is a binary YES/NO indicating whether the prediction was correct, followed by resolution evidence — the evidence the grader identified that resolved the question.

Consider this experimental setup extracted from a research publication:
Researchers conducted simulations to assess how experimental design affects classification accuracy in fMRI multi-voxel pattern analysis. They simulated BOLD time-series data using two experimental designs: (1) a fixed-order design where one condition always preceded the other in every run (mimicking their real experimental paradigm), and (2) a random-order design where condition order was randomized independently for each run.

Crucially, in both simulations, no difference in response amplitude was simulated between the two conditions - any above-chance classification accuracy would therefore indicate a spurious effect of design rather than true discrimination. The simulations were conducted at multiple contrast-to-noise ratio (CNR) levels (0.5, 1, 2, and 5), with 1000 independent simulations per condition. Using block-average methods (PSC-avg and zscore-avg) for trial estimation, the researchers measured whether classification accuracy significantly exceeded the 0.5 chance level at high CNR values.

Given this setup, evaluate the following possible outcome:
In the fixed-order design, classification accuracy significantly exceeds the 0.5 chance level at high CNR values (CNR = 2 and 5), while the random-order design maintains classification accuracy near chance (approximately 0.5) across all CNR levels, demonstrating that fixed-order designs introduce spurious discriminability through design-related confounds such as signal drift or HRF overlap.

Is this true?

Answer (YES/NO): YES